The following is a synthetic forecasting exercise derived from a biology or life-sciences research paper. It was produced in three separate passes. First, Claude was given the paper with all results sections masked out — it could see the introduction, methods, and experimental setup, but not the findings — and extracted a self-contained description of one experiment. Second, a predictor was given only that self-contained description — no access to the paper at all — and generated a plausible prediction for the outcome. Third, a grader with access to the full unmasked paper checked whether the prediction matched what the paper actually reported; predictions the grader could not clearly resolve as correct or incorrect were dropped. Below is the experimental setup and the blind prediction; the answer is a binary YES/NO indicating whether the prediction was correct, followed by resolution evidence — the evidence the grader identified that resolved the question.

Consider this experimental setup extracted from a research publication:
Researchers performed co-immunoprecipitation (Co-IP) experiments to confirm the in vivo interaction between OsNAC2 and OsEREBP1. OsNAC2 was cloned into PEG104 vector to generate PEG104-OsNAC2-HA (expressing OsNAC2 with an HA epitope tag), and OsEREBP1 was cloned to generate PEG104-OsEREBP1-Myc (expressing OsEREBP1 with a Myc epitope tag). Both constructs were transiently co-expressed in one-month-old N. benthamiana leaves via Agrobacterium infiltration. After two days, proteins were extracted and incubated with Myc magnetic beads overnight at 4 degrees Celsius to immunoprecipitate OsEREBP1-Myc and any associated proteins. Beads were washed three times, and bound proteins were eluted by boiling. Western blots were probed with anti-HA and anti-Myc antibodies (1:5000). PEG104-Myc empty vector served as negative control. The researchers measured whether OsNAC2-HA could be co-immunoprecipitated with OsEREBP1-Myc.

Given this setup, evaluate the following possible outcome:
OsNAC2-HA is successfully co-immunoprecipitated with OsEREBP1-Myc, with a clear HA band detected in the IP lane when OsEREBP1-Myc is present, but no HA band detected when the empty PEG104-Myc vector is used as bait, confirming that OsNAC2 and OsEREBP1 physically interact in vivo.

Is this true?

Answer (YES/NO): YES